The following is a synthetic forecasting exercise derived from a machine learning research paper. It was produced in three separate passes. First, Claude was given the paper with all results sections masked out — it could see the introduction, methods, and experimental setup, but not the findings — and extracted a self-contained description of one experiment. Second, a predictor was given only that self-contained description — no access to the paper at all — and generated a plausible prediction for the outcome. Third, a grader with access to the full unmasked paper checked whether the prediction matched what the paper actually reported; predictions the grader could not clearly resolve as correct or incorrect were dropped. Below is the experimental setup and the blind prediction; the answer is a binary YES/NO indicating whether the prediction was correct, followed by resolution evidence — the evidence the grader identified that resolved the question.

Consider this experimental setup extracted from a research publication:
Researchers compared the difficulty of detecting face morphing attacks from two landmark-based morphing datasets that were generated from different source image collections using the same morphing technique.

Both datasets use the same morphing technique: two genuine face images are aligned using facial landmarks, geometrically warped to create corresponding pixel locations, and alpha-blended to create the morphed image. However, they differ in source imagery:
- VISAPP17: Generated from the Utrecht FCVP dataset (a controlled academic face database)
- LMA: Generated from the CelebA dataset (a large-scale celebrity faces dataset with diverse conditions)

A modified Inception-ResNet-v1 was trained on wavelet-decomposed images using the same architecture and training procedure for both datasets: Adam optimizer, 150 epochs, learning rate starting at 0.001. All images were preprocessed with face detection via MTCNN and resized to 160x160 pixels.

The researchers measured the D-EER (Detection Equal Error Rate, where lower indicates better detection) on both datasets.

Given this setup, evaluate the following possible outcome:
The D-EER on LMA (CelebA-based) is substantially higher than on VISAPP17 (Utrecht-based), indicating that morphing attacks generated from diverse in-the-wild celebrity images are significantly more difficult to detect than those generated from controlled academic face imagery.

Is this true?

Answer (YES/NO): YES